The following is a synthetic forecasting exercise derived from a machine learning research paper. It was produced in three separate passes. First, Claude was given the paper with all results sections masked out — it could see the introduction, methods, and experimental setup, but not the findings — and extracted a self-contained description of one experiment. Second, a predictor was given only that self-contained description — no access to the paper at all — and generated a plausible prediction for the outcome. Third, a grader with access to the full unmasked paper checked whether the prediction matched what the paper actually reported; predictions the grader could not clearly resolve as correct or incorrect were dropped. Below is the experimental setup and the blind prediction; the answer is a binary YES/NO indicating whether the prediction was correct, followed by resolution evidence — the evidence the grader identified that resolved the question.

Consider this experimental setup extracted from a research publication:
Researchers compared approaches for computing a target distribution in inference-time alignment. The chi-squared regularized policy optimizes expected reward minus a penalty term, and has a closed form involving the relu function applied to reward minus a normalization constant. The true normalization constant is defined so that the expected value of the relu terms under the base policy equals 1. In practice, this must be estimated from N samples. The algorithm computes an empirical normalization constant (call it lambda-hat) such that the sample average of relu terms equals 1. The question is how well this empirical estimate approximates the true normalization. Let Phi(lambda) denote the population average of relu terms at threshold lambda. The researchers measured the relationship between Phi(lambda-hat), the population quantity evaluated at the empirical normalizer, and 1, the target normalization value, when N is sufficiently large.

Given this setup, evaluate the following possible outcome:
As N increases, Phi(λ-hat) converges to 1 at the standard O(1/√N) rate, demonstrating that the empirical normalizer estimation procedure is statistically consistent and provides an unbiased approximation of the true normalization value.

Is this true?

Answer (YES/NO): NO